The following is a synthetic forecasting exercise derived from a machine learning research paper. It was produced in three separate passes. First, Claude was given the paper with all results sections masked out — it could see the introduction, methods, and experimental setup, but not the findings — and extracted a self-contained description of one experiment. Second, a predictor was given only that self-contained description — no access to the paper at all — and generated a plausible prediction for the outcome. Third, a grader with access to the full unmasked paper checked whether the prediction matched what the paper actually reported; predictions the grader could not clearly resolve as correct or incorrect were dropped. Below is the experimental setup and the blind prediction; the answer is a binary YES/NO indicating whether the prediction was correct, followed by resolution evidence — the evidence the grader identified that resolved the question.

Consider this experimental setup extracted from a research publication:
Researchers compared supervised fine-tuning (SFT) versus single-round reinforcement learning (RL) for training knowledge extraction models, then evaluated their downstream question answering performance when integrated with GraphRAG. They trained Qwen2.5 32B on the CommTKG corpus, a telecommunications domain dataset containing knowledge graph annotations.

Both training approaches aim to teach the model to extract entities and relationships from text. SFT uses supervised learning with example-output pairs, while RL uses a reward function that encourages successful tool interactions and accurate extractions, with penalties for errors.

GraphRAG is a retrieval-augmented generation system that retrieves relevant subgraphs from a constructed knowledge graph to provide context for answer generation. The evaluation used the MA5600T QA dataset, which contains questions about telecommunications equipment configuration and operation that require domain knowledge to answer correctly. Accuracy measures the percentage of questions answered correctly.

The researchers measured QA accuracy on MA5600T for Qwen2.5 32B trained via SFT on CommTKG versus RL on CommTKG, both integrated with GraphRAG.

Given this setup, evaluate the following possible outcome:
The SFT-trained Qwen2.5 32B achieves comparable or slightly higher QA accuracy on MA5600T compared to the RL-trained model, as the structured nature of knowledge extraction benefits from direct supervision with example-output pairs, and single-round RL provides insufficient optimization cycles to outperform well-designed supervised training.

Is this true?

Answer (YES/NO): NO